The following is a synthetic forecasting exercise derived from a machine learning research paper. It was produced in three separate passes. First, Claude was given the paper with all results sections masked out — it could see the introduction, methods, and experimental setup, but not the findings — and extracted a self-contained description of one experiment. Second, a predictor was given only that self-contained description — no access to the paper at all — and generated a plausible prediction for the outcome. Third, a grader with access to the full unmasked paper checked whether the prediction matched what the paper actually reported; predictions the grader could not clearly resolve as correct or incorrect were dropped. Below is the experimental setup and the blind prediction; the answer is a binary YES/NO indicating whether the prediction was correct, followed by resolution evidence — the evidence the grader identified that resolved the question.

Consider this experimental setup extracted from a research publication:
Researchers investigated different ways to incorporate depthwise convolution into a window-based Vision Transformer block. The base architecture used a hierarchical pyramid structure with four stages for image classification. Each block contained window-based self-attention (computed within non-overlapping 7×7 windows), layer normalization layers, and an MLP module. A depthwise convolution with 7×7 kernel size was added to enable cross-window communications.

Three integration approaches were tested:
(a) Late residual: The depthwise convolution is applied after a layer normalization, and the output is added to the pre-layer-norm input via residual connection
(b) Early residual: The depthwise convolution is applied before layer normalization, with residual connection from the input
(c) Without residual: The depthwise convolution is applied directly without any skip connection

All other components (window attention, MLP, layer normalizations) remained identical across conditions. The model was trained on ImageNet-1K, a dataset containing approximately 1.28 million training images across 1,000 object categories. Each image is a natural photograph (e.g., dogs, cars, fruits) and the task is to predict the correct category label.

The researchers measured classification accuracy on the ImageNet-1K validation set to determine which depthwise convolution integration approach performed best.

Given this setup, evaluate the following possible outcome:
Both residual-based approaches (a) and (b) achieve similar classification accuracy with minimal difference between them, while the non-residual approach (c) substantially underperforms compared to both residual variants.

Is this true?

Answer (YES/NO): NO